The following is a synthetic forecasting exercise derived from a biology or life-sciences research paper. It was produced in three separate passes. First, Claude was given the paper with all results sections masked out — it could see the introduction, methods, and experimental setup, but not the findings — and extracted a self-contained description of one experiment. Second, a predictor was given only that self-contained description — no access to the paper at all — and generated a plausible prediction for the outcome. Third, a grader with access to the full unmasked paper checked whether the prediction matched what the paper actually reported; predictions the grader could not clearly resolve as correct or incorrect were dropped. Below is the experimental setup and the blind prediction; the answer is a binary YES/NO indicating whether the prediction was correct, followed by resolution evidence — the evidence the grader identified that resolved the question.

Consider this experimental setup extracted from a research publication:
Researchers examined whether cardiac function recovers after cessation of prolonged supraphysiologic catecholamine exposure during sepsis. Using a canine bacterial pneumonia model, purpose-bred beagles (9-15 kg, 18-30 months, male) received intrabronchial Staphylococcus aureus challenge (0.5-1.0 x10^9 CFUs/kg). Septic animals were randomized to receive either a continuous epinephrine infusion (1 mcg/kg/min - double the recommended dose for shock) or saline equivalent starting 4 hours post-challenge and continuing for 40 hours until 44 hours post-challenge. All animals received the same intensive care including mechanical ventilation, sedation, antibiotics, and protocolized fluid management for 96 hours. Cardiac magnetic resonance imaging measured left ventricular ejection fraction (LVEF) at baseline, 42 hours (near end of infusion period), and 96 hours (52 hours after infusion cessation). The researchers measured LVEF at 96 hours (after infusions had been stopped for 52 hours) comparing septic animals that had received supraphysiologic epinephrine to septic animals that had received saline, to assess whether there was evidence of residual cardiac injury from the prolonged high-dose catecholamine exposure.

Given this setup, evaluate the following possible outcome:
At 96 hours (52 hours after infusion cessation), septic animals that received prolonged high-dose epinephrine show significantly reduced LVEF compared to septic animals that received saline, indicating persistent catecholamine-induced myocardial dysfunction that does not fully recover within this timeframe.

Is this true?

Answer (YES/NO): NO